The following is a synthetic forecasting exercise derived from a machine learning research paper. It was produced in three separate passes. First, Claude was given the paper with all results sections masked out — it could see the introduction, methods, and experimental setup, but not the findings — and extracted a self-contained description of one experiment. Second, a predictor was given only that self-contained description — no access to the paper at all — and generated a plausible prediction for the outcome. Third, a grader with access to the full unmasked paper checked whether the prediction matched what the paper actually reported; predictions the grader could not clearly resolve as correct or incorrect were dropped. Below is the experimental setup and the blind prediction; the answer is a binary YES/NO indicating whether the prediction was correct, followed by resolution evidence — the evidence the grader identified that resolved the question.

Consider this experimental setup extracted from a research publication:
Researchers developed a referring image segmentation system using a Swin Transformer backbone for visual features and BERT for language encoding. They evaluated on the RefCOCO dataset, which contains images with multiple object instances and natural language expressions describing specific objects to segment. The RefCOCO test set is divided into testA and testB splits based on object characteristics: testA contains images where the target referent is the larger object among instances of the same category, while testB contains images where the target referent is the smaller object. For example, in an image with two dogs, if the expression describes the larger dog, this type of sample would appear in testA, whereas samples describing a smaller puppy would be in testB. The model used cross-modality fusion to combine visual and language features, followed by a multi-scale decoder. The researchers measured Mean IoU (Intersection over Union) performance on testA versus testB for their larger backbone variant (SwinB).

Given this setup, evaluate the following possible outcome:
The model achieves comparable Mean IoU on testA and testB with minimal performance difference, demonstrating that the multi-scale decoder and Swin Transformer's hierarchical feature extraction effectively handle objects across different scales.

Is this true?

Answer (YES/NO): NO